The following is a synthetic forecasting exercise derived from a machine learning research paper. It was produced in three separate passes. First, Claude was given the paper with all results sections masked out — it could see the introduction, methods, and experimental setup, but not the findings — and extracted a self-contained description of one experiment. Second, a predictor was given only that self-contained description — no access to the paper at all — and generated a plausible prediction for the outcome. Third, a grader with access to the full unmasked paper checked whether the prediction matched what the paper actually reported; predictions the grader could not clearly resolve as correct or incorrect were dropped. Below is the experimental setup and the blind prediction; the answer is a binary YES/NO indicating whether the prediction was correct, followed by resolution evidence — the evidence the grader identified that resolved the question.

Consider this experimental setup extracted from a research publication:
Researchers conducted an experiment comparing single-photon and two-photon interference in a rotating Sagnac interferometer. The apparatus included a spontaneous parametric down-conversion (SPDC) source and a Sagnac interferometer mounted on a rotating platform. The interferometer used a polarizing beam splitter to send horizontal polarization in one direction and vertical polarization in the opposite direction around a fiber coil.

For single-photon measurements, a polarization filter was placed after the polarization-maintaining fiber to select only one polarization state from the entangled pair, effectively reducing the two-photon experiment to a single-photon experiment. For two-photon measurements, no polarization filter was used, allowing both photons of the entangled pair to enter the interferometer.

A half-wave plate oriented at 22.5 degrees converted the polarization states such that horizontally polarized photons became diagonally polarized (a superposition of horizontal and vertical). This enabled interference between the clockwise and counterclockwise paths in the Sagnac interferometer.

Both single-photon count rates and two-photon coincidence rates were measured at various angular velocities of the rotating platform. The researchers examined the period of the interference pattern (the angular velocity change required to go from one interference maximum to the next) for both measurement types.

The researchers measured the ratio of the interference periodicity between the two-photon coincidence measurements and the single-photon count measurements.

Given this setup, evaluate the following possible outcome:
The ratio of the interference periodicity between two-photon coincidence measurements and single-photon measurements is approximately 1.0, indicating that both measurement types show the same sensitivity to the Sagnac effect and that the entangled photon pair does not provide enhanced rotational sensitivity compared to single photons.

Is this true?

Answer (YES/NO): NO